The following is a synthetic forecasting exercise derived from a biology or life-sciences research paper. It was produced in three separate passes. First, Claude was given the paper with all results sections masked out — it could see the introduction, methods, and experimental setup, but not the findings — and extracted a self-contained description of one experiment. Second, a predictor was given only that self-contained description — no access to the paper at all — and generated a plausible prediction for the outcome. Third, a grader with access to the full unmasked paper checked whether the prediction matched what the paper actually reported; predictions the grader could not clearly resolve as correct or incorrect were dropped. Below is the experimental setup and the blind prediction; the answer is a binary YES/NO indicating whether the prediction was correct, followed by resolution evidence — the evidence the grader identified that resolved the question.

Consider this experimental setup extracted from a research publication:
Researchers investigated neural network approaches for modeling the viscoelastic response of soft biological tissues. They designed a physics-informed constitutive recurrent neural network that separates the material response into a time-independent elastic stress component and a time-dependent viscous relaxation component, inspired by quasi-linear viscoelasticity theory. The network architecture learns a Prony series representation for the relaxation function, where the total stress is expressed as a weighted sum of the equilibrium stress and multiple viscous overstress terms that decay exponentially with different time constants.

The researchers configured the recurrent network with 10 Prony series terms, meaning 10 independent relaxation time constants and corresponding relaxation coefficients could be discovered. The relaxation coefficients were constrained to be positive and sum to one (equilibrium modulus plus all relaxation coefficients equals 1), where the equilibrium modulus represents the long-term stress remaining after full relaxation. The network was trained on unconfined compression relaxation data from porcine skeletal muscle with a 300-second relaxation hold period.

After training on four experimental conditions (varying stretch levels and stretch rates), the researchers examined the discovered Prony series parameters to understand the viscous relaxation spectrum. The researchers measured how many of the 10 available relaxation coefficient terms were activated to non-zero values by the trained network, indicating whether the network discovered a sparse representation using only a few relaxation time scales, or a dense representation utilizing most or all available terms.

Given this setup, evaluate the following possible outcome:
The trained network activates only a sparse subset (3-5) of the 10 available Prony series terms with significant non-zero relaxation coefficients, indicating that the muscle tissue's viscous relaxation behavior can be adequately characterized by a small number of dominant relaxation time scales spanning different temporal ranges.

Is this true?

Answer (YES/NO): NO